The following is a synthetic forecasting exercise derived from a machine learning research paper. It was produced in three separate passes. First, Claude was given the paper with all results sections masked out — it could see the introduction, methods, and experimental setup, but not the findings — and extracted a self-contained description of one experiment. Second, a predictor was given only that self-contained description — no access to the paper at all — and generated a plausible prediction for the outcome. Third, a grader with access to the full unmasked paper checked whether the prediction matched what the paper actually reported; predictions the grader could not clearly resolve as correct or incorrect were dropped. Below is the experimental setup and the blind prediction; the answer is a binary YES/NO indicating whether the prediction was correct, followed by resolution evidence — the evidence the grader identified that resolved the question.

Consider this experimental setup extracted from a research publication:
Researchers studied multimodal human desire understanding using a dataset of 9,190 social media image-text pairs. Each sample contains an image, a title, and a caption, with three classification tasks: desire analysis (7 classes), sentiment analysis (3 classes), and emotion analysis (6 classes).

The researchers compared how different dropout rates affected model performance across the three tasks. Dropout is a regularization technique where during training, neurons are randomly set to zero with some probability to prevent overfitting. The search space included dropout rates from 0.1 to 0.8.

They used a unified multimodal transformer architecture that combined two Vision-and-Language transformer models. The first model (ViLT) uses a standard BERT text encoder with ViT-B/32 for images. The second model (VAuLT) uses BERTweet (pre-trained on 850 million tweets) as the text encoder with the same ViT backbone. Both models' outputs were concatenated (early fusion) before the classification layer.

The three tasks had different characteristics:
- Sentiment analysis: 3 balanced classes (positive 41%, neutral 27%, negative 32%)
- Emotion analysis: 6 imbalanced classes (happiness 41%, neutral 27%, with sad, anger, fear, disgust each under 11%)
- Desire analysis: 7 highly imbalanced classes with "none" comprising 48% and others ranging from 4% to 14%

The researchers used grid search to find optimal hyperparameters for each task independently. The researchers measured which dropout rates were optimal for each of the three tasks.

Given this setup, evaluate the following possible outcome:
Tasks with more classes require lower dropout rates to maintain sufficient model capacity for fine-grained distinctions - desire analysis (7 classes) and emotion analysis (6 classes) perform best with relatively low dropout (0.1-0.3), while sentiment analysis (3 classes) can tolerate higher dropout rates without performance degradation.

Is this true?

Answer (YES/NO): NO